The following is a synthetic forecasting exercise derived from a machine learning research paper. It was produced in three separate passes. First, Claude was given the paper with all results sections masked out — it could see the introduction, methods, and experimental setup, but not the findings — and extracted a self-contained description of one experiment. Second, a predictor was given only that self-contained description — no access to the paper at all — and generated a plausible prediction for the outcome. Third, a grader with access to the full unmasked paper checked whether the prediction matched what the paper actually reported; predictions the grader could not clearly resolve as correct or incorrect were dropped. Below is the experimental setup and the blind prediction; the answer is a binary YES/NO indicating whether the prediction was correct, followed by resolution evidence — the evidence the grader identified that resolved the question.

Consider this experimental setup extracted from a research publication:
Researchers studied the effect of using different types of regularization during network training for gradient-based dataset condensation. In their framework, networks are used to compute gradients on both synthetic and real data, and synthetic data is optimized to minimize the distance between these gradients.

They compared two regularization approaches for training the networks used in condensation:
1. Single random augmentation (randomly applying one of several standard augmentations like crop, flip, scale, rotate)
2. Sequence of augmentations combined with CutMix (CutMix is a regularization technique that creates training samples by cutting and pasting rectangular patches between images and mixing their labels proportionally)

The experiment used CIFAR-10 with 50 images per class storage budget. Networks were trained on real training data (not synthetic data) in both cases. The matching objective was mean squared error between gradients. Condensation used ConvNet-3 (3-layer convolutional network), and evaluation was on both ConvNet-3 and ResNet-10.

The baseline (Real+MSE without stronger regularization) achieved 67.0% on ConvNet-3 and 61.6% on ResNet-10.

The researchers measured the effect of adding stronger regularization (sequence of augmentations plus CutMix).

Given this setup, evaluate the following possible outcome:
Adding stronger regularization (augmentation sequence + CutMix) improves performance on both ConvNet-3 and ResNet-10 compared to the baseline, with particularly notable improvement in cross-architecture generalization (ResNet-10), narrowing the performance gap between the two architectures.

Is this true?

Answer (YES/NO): YES